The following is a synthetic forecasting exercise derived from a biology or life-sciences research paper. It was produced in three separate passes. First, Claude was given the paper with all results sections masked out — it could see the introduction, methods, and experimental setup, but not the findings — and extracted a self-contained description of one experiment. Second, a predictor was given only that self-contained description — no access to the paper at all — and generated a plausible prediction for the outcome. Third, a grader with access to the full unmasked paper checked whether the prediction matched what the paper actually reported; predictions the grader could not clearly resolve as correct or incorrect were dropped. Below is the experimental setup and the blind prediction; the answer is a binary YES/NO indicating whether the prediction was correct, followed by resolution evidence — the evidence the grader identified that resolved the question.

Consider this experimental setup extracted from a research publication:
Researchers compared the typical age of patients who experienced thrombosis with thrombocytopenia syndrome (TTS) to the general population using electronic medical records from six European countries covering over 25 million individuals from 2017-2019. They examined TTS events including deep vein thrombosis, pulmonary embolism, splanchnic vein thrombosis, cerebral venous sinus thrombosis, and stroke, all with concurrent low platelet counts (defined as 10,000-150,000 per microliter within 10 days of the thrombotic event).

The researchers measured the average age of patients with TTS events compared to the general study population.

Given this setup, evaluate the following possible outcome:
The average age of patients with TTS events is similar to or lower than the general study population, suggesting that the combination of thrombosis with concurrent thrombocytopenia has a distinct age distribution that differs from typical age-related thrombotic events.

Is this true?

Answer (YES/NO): NO